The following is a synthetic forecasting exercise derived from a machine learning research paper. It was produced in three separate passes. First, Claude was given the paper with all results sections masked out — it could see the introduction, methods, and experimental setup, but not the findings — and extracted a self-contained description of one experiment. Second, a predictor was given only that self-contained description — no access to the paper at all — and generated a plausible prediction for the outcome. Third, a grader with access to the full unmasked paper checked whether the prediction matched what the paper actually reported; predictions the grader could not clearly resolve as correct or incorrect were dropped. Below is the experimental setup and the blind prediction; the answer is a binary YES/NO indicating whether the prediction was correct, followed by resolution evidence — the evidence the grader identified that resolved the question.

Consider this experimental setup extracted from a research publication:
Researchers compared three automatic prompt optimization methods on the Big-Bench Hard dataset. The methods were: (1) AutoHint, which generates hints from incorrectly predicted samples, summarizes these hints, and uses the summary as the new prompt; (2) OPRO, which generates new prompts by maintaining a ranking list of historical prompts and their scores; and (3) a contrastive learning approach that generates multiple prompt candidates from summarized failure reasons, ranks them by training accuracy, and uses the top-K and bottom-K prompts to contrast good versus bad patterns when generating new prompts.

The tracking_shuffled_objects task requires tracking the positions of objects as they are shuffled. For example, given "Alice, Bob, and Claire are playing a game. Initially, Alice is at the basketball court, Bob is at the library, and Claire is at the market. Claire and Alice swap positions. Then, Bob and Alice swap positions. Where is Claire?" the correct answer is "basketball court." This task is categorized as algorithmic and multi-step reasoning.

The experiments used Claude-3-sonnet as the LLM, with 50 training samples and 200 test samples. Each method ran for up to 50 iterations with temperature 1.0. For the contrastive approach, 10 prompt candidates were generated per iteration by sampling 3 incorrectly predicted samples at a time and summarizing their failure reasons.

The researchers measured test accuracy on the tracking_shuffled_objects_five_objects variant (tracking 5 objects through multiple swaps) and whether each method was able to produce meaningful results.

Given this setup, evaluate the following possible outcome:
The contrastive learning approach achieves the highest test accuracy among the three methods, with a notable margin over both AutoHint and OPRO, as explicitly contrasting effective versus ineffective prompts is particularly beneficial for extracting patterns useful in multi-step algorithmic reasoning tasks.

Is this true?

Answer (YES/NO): YES